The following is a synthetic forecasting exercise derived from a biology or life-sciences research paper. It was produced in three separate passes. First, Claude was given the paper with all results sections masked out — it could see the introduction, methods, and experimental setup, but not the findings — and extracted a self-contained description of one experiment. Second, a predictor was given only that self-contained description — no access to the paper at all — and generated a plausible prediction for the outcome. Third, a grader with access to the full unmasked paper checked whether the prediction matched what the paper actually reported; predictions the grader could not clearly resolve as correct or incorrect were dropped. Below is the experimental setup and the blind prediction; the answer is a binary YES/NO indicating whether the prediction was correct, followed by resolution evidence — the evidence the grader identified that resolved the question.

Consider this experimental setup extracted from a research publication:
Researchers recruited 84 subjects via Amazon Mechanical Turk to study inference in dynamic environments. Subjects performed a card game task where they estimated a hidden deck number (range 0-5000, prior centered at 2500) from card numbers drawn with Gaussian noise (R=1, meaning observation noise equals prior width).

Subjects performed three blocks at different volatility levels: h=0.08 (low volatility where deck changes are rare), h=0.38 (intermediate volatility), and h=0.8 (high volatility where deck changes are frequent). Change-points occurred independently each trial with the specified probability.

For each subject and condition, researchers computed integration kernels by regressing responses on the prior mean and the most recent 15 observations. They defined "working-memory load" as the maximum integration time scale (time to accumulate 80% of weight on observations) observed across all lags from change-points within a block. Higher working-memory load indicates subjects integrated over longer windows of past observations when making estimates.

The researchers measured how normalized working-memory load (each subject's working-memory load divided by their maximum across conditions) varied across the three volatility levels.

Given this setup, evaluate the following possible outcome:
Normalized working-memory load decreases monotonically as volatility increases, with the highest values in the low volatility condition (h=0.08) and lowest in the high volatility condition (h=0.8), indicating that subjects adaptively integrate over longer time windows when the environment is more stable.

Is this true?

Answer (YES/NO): YES